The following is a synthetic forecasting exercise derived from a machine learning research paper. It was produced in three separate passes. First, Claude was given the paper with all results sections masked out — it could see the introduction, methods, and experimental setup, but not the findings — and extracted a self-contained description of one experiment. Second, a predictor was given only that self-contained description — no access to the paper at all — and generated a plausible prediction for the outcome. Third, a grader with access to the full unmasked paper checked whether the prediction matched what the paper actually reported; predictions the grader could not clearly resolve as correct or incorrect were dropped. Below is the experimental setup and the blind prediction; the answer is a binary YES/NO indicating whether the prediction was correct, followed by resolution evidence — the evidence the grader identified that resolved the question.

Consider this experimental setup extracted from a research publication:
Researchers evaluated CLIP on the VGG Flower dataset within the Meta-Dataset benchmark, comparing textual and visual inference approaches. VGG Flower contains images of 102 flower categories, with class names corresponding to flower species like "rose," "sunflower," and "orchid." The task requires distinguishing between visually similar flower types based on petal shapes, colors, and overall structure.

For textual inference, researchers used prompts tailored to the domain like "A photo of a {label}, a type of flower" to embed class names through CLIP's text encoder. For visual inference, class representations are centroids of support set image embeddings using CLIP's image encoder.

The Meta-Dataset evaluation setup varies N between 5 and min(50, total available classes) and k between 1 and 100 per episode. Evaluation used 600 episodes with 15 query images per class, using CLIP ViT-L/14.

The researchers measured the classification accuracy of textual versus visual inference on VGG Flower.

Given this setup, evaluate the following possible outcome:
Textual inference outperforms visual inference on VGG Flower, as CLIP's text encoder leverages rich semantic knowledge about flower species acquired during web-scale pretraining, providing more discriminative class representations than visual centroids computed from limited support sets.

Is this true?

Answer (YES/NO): NO